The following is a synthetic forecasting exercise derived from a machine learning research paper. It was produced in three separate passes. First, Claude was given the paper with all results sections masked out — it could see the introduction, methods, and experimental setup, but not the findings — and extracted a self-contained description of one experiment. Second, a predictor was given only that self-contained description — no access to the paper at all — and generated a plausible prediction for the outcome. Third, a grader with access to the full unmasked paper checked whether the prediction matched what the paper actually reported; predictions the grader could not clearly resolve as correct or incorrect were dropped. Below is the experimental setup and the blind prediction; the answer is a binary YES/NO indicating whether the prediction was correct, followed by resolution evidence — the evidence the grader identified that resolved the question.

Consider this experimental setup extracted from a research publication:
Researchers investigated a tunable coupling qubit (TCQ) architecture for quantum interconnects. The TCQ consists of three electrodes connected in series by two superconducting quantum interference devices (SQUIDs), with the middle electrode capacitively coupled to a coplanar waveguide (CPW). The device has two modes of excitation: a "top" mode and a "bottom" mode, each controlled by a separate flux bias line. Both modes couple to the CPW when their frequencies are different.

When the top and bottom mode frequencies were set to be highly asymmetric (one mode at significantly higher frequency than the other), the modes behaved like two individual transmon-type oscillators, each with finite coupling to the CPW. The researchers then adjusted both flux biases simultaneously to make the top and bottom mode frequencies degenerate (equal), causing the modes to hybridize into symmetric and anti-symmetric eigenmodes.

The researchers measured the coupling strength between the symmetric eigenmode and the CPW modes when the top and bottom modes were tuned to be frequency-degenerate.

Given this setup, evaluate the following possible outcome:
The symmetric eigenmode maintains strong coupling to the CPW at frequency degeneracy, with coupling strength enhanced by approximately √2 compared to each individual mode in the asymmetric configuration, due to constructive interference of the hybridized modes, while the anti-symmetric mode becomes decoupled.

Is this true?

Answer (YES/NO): NO